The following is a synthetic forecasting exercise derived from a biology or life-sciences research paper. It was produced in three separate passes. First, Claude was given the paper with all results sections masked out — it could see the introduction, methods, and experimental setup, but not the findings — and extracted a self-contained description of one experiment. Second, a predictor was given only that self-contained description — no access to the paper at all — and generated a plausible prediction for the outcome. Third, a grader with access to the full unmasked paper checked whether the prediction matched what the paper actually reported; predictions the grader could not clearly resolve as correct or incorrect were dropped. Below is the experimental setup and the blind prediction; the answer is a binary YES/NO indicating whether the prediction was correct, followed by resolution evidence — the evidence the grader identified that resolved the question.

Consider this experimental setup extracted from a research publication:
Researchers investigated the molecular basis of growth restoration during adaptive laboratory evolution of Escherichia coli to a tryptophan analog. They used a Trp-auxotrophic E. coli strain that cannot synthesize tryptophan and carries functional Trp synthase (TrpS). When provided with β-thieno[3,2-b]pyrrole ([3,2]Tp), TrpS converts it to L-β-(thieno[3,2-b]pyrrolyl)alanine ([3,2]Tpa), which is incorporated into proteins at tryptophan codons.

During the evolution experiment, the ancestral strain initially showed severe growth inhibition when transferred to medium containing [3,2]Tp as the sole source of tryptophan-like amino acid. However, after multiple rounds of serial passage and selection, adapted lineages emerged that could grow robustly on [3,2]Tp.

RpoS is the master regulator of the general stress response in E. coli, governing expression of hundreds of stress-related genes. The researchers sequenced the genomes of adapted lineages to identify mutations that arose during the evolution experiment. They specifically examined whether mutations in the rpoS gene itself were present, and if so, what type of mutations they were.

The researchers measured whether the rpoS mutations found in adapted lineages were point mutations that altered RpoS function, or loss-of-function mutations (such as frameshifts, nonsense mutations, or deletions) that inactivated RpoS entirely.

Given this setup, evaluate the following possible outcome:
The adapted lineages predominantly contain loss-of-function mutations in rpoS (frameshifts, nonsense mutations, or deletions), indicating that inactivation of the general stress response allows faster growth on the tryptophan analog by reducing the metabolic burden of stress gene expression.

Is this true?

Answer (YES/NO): NO